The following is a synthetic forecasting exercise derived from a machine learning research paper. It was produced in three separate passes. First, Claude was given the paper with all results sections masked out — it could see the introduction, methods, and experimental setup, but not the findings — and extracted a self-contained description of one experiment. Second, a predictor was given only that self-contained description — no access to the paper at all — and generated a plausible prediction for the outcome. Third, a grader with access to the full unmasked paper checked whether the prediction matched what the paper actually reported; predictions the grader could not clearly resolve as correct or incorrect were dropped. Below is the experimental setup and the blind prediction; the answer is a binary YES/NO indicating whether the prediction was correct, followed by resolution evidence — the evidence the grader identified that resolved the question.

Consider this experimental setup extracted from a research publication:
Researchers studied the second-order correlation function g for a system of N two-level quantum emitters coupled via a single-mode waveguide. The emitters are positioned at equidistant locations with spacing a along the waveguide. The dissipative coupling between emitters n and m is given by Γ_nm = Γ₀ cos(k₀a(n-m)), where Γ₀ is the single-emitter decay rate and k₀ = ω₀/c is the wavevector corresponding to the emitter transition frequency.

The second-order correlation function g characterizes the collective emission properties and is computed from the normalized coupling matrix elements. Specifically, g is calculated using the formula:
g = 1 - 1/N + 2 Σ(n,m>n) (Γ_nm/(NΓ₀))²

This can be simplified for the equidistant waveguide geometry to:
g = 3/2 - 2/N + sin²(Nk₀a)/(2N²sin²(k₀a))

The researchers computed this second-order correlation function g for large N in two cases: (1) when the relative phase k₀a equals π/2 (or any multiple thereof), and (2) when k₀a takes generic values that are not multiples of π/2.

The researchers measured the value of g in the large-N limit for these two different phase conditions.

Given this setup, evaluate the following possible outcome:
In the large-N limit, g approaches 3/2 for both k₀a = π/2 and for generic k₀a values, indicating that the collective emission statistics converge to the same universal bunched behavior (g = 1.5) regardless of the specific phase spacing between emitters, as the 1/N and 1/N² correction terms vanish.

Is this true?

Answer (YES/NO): NO